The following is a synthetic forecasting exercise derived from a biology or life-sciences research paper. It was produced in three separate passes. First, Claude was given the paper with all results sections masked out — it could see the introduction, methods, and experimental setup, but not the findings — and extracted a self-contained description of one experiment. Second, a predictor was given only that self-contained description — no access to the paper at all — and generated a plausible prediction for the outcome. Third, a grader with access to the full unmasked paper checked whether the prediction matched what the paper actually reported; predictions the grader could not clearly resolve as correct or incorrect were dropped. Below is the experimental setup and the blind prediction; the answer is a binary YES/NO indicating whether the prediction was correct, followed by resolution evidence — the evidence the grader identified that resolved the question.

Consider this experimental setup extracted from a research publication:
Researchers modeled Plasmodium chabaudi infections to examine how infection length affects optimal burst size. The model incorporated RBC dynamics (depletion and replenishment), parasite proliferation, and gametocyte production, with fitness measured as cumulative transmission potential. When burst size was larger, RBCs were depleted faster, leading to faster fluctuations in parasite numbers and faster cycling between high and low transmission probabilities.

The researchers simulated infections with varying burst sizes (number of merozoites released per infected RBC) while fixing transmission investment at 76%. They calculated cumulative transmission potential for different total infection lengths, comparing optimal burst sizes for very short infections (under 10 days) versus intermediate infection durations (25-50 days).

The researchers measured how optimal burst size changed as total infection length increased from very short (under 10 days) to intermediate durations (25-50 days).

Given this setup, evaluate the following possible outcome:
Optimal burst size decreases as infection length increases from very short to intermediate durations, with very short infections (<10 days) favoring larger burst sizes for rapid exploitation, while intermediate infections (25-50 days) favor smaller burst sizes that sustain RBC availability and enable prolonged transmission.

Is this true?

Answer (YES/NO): YES